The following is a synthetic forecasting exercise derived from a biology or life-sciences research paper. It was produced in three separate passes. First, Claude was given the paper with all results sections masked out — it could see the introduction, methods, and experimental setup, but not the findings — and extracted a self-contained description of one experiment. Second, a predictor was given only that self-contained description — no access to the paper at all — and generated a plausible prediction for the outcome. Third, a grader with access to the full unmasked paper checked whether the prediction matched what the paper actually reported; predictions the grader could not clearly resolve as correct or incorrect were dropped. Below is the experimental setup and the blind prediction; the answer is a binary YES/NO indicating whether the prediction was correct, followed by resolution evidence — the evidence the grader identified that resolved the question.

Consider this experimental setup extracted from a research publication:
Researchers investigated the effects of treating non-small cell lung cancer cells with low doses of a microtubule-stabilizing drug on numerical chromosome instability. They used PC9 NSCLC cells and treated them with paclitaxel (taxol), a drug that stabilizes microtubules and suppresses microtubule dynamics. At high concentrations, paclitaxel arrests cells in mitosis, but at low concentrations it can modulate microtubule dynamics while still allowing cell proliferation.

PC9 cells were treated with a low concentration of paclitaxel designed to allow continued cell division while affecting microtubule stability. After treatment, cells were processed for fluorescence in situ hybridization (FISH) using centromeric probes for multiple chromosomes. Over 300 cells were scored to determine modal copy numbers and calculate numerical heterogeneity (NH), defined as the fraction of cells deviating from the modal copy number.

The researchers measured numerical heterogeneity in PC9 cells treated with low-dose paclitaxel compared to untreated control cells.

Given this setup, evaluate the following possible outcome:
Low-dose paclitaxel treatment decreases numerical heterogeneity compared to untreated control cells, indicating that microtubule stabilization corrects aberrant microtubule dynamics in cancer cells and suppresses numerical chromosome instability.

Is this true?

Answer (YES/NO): YES